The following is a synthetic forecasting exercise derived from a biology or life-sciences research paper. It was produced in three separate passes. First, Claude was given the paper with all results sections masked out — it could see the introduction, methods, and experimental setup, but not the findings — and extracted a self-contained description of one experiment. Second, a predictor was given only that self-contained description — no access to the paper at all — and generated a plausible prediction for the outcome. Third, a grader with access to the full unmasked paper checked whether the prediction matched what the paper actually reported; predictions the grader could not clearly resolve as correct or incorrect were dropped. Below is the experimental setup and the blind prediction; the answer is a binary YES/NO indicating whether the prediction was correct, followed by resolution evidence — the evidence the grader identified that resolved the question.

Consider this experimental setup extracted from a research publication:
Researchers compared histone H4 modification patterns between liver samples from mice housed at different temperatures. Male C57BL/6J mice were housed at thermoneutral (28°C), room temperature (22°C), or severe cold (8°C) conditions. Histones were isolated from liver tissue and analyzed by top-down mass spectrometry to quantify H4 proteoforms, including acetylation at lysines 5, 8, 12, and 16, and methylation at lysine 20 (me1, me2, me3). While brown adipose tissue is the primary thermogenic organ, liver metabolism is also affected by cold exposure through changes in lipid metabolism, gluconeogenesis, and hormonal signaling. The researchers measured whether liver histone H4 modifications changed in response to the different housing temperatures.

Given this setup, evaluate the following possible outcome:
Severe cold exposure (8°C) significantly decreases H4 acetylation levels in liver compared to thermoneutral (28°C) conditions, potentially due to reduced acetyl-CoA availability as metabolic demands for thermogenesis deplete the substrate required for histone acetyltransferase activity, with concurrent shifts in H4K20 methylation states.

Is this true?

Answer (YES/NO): NO